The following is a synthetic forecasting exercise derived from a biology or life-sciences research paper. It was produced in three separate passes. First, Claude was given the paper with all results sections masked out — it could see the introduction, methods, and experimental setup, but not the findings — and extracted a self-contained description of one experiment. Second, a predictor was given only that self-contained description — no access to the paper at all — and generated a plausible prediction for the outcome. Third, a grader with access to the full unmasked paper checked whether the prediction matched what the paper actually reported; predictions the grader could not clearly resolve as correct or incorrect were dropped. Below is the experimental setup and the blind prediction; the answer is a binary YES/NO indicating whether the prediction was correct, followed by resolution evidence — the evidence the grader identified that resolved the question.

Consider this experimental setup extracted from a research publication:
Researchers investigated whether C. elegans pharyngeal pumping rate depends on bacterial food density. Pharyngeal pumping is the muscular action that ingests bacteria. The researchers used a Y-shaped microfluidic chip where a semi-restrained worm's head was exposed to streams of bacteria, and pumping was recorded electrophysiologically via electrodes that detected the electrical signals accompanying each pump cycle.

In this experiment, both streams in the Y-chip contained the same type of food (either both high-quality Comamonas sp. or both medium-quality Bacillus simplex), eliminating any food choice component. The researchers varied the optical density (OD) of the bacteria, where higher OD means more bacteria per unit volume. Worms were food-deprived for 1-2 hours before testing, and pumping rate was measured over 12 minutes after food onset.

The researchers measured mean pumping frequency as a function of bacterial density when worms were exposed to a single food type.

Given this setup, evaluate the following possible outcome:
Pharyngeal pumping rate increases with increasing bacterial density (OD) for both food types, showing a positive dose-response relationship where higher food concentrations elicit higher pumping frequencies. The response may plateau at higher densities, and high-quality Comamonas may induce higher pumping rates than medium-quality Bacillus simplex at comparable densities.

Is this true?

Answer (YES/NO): YES